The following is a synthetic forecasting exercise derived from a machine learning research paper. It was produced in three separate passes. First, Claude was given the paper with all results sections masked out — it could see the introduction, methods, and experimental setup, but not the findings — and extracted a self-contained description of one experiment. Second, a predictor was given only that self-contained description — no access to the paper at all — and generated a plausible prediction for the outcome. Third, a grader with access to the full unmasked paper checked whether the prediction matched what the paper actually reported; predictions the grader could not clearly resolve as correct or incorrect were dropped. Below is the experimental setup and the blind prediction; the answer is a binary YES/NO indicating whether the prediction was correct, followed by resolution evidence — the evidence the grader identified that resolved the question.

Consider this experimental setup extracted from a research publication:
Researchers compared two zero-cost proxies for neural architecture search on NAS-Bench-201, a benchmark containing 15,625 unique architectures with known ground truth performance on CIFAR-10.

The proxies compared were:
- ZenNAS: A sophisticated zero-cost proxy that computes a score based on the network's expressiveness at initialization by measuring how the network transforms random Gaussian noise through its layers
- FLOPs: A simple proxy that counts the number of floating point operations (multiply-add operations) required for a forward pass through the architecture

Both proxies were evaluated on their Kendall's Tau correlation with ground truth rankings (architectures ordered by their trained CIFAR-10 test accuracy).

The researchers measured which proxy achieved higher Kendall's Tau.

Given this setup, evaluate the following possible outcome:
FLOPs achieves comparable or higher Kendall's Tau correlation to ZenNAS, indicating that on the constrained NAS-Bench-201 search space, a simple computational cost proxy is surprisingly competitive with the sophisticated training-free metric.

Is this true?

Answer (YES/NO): YES